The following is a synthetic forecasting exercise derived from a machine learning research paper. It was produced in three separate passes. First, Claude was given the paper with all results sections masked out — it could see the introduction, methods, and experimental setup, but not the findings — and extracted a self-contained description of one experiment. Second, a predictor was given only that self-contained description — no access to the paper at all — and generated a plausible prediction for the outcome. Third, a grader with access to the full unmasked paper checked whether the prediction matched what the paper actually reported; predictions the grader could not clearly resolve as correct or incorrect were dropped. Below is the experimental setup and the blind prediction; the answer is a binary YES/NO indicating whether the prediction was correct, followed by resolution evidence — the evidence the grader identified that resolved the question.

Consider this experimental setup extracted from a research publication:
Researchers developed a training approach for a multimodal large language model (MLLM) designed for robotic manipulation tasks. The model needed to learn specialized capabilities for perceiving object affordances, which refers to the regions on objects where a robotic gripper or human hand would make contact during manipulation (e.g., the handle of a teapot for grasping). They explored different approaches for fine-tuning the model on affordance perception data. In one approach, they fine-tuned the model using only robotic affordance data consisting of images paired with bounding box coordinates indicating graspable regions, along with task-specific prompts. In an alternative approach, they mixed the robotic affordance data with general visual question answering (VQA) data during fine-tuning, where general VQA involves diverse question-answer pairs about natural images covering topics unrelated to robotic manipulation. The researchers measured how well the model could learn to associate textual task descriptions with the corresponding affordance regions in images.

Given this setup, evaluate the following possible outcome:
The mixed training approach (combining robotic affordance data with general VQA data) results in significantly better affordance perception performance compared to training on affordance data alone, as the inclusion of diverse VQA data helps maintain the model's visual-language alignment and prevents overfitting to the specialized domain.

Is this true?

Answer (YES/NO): YES